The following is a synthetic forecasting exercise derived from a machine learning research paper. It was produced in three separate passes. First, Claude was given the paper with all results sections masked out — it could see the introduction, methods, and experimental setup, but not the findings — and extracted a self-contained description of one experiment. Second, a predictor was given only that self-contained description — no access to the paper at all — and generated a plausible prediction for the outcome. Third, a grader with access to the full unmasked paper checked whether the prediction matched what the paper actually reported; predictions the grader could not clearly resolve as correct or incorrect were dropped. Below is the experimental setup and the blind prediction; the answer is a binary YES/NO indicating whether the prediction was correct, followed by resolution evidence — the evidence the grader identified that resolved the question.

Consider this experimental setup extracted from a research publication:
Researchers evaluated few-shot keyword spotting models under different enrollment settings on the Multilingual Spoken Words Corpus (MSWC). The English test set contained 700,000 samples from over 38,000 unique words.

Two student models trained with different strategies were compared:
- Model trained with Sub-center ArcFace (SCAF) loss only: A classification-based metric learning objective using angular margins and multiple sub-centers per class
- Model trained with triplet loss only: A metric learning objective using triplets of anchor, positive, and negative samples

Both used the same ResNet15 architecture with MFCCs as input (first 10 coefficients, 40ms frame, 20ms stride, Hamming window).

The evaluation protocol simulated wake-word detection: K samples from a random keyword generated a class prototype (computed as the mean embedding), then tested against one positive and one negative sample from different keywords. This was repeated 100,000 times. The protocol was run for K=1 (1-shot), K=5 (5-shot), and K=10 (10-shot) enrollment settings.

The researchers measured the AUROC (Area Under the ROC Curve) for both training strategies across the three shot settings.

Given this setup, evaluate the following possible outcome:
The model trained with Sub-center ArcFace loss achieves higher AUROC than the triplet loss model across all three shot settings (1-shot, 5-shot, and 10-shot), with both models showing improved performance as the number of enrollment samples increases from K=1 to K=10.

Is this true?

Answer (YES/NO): NO